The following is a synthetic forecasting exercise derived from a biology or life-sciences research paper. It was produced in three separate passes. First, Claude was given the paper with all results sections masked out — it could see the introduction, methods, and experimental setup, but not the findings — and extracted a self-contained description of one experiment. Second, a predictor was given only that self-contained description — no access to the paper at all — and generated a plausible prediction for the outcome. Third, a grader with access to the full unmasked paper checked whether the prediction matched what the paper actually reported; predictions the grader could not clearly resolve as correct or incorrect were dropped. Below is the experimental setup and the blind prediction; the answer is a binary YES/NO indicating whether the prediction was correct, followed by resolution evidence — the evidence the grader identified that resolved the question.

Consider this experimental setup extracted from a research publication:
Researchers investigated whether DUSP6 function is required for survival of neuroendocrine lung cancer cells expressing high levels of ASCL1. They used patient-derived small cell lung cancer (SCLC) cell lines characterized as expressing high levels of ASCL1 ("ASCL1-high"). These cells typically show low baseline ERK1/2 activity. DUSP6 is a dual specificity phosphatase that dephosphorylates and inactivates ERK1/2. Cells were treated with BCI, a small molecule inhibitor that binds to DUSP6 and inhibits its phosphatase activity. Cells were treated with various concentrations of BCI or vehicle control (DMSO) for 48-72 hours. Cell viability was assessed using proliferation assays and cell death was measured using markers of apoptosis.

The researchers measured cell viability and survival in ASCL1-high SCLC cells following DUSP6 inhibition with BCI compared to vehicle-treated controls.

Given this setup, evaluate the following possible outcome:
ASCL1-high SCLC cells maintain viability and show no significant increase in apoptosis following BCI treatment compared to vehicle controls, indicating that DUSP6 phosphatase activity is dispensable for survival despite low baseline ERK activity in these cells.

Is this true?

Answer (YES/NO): NO